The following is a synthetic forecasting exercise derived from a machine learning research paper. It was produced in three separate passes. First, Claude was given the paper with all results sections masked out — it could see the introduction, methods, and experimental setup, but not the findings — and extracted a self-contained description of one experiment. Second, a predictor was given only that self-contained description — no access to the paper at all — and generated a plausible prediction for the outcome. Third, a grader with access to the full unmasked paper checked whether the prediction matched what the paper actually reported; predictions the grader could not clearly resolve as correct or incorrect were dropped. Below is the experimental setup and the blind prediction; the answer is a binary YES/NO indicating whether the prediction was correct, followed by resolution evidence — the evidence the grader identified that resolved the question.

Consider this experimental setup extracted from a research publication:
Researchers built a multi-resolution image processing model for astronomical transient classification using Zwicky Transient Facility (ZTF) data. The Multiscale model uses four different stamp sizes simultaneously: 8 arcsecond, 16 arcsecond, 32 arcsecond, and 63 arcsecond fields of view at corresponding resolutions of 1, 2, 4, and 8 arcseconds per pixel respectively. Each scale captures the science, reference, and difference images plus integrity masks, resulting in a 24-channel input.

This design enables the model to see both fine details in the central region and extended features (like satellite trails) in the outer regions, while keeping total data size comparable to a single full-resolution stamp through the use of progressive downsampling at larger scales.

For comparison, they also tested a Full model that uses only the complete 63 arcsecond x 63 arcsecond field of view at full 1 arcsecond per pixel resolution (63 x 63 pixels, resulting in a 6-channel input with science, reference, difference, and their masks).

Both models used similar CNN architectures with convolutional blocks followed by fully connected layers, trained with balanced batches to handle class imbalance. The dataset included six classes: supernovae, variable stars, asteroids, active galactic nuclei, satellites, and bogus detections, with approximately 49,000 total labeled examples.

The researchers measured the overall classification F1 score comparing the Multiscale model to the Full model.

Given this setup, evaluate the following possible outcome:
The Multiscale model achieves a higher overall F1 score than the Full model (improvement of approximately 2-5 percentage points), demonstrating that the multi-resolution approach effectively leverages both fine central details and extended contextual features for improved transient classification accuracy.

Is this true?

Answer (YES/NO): NO